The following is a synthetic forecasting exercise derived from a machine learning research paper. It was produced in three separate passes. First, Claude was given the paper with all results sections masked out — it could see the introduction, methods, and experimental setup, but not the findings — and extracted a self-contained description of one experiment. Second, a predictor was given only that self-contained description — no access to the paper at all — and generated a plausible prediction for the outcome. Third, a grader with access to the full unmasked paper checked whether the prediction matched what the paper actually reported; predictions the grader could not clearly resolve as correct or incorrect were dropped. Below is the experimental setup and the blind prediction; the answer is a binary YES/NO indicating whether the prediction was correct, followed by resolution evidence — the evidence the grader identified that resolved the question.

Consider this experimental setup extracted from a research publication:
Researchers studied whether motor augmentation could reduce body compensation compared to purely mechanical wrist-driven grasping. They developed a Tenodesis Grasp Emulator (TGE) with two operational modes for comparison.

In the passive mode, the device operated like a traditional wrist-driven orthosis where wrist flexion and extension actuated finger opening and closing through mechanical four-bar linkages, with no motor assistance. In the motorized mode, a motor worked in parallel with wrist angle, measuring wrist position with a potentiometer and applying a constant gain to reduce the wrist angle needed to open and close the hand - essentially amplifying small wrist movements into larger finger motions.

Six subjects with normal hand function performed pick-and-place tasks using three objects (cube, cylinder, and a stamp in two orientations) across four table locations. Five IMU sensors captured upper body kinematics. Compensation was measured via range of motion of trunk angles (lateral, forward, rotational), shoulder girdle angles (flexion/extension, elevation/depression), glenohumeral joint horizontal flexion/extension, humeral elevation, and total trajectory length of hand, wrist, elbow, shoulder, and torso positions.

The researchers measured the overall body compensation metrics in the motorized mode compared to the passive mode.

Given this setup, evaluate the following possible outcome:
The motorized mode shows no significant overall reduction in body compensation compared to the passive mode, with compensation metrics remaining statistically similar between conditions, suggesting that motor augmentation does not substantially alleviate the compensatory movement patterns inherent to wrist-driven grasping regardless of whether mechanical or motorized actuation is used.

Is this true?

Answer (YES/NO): NO